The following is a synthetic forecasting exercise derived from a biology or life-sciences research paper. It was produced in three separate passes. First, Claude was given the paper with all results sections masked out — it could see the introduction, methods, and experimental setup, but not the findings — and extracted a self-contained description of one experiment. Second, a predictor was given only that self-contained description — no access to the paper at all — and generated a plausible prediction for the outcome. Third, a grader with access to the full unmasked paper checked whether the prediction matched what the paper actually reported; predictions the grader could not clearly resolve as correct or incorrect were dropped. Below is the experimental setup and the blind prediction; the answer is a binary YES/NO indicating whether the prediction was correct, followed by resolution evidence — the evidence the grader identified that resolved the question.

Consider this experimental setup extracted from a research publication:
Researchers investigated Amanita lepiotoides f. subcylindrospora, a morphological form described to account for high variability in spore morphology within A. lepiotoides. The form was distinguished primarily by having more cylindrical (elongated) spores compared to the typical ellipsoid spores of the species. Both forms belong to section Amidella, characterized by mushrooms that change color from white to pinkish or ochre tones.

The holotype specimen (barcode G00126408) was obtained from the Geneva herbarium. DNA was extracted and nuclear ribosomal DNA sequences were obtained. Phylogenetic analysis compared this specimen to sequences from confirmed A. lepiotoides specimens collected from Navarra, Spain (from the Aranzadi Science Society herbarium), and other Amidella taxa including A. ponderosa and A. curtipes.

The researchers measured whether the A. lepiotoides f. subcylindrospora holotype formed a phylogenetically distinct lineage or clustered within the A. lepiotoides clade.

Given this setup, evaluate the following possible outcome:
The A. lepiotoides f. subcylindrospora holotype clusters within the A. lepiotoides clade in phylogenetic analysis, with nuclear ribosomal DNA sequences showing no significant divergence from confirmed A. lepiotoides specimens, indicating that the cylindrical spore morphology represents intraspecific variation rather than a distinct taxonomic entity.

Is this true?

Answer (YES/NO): YES